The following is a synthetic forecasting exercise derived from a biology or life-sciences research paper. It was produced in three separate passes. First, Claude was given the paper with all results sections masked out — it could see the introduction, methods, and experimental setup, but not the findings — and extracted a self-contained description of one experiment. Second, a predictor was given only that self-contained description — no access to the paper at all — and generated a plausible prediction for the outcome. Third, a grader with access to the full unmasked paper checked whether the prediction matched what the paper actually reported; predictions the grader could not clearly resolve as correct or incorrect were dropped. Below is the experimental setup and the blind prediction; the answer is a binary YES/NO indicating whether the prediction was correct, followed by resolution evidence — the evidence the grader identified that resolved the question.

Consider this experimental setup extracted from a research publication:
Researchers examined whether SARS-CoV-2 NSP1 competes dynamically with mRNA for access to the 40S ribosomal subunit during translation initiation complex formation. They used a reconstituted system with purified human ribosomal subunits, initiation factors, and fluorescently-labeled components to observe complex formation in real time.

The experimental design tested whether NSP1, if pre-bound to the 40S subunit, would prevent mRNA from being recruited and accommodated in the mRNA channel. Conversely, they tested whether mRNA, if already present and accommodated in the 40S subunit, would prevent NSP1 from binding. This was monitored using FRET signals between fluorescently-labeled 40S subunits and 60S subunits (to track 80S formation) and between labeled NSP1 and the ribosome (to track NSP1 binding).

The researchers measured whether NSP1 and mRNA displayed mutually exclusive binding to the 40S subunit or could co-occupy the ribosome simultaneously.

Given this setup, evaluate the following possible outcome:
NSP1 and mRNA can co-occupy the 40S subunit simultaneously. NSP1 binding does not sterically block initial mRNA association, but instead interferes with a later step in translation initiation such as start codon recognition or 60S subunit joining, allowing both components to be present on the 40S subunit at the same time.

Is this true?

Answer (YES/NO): YES